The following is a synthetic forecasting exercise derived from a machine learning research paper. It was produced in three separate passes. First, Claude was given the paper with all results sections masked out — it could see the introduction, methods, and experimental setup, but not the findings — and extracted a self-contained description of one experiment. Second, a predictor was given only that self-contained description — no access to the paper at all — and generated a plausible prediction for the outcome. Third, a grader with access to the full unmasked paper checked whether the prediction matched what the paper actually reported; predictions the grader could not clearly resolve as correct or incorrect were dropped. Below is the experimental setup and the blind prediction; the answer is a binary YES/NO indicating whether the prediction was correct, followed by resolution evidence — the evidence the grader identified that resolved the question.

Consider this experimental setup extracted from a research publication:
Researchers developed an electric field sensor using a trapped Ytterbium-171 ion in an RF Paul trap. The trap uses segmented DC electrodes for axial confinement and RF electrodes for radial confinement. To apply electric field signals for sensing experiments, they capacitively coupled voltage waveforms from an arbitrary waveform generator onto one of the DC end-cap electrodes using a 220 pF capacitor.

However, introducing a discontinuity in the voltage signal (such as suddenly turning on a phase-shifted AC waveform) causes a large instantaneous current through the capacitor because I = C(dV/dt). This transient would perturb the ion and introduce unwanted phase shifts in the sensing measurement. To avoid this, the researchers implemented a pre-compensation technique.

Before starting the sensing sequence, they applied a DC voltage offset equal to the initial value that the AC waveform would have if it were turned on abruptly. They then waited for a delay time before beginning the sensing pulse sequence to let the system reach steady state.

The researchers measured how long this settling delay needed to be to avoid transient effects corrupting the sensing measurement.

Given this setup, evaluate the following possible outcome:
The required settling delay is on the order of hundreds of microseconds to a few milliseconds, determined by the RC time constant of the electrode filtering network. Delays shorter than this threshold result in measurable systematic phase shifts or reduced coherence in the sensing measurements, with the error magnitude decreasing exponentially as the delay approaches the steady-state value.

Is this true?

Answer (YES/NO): NO